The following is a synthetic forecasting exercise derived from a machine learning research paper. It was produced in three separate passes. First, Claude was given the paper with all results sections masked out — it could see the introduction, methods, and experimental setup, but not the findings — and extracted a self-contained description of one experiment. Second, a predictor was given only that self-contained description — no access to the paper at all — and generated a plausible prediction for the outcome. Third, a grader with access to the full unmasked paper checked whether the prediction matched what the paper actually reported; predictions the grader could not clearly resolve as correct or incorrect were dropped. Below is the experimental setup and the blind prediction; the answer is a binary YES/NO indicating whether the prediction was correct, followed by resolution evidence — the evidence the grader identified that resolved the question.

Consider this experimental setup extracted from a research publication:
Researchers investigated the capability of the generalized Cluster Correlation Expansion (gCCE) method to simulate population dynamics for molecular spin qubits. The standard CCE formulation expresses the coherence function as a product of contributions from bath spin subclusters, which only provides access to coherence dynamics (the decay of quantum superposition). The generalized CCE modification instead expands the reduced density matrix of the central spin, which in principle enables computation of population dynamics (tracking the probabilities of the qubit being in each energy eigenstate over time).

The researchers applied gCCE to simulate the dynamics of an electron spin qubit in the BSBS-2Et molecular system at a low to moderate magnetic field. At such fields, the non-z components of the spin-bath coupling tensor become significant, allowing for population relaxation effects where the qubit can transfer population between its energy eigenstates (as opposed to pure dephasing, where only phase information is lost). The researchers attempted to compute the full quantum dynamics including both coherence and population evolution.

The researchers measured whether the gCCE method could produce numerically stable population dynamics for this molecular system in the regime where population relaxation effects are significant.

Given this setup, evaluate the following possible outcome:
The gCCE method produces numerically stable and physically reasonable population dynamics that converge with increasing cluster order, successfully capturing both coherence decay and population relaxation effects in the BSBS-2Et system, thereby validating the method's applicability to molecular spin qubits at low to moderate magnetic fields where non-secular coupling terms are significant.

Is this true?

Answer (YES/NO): NO